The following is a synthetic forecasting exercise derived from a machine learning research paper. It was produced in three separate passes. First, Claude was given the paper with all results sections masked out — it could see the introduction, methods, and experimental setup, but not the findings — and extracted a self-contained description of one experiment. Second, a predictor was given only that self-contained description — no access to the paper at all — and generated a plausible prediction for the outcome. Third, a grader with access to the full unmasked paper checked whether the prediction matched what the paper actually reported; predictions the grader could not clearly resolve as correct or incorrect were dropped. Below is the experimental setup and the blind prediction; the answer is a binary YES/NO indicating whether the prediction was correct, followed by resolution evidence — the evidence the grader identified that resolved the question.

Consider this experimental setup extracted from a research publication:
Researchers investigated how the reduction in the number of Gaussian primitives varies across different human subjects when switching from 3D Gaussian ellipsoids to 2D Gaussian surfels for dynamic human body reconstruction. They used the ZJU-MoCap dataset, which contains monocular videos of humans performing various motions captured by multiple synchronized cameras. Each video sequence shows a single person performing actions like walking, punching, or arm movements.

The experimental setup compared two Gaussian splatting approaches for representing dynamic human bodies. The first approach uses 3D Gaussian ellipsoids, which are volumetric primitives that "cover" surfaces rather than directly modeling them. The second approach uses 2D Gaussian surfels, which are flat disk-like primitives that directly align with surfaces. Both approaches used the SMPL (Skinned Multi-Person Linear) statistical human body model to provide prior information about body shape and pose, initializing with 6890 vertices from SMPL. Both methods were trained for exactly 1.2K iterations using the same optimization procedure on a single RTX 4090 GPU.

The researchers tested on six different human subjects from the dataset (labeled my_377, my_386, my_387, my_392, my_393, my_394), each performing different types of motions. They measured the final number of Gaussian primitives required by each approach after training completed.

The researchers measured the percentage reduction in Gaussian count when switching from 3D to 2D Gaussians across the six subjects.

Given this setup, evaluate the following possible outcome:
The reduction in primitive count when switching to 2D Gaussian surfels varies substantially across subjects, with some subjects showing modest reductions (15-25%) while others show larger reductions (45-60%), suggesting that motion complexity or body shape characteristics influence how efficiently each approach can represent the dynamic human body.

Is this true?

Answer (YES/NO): NO